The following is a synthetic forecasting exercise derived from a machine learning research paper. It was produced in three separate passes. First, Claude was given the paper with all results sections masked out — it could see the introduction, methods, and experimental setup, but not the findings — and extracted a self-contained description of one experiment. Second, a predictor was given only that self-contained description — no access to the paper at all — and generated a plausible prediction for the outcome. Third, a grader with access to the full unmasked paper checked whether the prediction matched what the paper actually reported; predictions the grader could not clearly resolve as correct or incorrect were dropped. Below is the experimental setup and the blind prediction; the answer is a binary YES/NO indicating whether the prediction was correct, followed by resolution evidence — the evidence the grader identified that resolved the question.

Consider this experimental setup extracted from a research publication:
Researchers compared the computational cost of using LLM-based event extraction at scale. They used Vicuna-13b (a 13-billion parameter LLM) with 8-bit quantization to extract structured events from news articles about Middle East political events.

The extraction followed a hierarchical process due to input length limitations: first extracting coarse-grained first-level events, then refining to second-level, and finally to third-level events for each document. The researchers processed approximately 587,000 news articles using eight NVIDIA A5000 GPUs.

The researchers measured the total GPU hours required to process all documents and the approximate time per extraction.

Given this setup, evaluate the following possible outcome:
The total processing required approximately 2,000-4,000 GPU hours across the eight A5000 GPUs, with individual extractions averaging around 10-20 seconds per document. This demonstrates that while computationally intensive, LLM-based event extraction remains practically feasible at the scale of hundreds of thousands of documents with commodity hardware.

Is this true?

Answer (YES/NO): YES